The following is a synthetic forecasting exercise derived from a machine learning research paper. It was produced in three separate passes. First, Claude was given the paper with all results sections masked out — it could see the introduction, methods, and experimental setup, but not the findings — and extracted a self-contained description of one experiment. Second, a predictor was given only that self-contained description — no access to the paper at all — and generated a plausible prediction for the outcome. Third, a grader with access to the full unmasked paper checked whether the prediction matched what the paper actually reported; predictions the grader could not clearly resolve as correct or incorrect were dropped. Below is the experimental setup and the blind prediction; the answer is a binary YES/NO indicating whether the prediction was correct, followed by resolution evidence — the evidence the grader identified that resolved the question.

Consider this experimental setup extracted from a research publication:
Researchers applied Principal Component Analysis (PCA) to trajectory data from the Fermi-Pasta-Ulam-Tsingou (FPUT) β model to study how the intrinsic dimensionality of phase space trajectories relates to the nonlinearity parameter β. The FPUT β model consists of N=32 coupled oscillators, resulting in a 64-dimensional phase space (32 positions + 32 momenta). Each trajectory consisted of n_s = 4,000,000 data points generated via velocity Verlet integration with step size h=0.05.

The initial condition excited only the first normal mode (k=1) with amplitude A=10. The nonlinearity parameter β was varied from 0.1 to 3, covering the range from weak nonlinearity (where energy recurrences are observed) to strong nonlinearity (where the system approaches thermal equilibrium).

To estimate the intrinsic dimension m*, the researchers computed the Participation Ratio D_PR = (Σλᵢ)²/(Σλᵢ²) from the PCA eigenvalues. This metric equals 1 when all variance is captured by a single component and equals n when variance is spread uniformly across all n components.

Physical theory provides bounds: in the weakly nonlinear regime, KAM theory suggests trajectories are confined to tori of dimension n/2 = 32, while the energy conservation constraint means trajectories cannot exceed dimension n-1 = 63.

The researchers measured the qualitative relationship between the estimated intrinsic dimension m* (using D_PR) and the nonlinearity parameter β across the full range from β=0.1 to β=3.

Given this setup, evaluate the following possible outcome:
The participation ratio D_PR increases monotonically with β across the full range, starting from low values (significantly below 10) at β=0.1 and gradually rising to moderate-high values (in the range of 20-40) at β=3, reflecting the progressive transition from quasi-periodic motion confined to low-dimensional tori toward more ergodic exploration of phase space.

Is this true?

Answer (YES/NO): NO